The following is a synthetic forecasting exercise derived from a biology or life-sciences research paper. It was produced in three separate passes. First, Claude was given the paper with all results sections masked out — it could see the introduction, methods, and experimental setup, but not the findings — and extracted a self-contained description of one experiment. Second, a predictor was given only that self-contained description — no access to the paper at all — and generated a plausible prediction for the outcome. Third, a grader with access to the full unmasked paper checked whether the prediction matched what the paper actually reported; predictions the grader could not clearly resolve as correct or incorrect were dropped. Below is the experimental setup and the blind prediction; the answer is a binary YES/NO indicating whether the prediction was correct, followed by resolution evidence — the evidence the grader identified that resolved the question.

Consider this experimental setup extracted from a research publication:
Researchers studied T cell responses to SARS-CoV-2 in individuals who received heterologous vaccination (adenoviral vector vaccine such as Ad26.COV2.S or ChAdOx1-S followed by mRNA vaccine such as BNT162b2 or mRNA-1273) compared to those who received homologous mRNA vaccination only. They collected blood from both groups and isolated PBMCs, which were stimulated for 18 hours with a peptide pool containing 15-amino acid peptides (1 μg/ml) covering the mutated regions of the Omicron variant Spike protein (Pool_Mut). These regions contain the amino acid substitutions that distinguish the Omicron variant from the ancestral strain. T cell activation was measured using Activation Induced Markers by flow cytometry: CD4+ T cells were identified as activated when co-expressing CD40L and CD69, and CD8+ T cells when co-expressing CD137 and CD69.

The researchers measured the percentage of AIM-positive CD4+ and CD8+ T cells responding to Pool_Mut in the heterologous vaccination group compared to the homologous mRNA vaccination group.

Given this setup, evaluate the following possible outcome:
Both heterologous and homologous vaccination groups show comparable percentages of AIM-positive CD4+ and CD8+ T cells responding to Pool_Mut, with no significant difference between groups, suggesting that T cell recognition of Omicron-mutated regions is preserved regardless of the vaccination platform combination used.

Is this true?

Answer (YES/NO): NO